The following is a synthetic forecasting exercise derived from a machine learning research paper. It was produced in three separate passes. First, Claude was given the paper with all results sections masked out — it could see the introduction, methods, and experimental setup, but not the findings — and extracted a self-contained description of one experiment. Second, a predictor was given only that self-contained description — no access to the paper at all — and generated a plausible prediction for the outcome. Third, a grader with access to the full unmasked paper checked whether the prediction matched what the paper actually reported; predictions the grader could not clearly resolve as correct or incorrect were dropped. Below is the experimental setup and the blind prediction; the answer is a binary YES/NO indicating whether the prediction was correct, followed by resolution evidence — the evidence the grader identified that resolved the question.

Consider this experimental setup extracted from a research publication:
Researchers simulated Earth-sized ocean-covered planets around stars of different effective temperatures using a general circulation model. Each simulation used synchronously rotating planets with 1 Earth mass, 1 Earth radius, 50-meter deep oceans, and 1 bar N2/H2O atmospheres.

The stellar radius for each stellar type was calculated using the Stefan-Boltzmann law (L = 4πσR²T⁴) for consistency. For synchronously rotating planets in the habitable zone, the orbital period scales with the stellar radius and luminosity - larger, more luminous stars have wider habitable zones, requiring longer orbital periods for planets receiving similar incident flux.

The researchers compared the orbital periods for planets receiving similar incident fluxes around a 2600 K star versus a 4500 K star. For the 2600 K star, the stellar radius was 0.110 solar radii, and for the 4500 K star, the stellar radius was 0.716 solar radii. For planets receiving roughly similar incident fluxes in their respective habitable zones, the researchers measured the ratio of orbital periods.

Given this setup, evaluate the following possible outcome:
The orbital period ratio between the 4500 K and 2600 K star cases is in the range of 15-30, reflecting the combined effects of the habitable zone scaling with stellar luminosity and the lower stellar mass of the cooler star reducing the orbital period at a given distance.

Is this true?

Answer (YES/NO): YES